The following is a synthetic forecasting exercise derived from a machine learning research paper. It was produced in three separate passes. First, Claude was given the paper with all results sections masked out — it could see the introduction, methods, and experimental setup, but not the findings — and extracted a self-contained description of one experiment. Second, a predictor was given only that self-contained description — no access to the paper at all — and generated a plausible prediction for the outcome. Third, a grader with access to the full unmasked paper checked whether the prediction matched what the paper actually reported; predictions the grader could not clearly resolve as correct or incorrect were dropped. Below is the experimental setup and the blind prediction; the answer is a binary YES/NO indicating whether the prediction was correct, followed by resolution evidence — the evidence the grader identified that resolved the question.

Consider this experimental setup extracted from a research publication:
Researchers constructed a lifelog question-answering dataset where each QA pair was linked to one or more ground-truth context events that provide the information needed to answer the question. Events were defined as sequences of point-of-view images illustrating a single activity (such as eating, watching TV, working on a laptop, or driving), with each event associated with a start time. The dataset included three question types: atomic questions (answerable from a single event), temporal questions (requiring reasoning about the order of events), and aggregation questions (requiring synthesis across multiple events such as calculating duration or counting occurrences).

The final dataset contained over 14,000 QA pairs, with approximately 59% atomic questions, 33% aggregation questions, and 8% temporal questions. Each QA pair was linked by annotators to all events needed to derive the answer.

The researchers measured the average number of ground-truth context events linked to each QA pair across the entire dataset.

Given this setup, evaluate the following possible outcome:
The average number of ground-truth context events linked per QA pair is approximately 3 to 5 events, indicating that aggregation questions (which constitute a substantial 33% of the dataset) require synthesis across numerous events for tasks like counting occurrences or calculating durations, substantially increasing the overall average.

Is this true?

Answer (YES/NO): NO